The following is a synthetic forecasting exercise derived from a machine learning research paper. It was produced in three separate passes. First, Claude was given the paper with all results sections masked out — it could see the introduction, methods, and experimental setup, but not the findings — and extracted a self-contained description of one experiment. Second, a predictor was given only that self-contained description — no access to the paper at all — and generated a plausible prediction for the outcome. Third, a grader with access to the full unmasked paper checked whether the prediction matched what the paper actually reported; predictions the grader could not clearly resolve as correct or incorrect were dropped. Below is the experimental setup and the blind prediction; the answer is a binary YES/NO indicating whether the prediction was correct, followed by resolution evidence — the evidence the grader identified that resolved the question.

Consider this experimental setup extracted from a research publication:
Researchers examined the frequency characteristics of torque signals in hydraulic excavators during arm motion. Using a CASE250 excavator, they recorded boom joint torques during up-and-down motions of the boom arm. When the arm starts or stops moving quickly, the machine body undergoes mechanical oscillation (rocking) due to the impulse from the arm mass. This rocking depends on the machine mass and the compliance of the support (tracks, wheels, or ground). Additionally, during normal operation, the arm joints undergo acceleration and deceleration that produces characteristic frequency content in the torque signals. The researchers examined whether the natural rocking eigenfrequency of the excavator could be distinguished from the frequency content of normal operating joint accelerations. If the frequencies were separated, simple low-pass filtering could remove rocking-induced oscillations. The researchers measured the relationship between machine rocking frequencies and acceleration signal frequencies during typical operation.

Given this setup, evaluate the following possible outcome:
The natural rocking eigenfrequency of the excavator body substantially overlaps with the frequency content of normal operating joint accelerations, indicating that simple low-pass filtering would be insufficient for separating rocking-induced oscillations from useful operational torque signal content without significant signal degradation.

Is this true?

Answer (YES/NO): YES